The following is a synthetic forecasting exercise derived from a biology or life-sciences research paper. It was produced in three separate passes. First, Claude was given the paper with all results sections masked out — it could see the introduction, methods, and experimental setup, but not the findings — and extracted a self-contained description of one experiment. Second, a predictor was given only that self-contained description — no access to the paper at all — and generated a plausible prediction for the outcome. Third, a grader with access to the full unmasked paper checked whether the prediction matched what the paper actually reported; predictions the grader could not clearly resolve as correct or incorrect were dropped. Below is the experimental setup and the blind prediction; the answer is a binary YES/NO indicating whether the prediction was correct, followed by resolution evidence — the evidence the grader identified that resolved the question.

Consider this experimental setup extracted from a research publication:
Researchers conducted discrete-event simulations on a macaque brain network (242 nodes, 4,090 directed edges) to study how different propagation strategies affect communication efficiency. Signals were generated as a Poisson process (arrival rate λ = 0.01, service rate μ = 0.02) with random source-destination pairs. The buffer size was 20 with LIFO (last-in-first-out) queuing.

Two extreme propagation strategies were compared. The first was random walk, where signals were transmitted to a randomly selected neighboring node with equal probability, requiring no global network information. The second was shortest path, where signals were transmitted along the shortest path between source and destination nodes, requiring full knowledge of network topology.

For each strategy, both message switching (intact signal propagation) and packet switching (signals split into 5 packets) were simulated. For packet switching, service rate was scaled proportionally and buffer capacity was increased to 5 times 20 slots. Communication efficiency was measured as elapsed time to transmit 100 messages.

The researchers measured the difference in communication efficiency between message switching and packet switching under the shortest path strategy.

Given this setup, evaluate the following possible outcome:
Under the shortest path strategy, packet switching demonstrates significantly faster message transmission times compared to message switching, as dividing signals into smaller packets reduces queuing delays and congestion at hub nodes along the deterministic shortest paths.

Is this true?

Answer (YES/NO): NO